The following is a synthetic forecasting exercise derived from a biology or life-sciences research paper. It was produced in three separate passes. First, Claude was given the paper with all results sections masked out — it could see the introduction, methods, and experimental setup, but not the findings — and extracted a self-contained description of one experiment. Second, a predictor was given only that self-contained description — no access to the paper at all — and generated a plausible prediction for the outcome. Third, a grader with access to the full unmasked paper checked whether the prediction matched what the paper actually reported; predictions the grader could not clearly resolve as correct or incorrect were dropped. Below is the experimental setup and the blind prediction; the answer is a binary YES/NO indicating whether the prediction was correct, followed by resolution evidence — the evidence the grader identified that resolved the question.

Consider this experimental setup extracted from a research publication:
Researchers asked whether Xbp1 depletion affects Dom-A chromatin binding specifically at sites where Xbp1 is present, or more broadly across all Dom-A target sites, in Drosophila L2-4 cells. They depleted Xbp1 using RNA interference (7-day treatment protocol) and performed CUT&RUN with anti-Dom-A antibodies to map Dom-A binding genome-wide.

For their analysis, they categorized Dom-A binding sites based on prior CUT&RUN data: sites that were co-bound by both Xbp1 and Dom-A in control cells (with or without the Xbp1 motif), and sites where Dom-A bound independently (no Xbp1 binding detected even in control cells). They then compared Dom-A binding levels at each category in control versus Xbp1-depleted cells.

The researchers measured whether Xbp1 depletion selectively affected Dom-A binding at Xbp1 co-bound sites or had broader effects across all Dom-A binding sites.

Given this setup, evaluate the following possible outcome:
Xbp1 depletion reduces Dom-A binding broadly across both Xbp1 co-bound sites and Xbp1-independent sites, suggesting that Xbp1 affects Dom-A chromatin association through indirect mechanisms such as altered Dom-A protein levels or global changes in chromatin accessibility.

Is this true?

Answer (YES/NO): NO